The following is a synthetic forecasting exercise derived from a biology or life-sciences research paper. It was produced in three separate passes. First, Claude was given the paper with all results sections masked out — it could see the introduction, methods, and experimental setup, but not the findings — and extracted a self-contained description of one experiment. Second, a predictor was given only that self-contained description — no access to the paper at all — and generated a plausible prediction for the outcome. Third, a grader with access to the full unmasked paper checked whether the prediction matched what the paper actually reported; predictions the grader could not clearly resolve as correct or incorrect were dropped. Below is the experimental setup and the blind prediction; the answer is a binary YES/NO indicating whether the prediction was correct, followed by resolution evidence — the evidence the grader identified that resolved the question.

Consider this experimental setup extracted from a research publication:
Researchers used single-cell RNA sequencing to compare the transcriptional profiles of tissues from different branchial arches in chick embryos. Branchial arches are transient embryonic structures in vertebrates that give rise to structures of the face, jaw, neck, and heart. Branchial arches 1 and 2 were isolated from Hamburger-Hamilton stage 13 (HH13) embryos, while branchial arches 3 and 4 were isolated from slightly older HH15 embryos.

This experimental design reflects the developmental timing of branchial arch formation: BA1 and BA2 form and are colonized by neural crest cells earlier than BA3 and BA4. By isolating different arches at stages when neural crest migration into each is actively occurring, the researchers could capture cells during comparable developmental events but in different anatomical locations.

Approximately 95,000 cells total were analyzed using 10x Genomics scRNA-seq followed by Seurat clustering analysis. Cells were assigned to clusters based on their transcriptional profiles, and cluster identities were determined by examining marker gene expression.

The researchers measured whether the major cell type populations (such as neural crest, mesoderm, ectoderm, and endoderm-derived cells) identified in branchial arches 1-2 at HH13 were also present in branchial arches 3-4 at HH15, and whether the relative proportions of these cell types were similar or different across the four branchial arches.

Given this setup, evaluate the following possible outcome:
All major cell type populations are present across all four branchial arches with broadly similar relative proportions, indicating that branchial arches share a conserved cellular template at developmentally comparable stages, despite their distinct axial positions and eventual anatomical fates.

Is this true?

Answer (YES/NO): NO